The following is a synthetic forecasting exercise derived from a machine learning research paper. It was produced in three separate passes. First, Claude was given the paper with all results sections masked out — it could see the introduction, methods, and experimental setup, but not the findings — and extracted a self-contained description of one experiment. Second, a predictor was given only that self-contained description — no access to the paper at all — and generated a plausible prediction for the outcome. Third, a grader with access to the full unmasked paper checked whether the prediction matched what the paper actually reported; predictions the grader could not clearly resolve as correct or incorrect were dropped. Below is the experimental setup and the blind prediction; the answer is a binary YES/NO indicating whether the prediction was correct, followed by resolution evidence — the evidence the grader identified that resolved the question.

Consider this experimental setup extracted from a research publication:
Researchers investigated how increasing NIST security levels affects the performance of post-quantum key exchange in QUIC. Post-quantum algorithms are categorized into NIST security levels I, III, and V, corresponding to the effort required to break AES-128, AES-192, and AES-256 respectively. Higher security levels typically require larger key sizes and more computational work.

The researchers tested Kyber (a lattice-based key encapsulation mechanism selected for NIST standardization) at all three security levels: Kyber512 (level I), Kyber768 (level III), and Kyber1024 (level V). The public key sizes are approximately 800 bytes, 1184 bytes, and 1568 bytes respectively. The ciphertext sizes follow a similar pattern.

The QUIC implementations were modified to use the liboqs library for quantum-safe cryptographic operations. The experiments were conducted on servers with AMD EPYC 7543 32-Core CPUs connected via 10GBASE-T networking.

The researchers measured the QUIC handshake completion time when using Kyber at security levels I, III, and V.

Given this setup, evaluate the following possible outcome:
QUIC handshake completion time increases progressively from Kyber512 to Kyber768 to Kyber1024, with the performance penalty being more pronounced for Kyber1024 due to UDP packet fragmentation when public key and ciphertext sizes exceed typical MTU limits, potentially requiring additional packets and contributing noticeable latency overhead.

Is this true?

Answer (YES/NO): NO